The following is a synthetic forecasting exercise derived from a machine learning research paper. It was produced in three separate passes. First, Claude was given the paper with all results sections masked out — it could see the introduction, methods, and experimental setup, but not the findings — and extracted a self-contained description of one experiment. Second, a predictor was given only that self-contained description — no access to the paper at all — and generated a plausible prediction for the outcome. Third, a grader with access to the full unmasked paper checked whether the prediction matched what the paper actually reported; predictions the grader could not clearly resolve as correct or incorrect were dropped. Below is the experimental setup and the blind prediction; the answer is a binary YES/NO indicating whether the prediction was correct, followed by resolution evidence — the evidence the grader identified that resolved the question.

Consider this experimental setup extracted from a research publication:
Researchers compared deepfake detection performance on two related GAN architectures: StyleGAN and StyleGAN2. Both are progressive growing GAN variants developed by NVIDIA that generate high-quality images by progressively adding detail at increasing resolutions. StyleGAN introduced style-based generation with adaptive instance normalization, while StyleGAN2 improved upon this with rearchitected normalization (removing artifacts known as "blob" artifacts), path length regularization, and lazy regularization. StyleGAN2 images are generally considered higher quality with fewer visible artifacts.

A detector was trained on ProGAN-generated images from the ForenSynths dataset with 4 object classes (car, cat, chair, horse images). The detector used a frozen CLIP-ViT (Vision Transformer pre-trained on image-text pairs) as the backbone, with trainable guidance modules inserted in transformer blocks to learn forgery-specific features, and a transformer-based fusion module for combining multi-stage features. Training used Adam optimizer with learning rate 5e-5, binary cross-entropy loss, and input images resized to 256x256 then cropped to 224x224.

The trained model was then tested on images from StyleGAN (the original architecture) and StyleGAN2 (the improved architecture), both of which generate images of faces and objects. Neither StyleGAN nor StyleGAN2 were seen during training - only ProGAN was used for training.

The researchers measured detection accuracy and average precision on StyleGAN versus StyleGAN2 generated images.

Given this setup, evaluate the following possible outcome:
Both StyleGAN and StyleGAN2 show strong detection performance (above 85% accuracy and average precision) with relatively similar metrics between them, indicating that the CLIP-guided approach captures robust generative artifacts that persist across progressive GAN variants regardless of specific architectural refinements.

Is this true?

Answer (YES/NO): YES